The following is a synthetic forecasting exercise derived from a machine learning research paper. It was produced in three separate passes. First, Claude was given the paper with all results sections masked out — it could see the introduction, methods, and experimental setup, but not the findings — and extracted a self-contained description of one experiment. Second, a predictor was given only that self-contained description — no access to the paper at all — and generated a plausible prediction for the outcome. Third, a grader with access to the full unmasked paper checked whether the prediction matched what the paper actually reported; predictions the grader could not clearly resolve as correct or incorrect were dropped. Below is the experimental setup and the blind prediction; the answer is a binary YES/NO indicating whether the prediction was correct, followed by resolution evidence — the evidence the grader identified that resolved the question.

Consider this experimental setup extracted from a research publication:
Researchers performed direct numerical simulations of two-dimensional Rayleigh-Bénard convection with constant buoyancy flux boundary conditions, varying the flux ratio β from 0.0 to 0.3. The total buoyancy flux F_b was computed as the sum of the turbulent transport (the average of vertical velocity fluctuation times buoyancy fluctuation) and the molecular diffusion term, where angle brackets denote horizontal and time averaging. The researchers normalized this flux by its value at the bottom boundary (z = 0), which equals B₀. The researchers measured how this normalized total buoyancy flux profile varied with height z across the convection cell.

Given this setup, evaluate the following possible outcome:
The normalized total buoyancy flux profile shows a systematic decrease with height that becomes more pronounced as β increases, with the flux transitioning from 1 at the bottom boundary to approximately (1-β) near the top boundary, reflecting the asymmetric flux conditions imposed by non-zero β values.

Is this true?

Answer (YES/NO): NO